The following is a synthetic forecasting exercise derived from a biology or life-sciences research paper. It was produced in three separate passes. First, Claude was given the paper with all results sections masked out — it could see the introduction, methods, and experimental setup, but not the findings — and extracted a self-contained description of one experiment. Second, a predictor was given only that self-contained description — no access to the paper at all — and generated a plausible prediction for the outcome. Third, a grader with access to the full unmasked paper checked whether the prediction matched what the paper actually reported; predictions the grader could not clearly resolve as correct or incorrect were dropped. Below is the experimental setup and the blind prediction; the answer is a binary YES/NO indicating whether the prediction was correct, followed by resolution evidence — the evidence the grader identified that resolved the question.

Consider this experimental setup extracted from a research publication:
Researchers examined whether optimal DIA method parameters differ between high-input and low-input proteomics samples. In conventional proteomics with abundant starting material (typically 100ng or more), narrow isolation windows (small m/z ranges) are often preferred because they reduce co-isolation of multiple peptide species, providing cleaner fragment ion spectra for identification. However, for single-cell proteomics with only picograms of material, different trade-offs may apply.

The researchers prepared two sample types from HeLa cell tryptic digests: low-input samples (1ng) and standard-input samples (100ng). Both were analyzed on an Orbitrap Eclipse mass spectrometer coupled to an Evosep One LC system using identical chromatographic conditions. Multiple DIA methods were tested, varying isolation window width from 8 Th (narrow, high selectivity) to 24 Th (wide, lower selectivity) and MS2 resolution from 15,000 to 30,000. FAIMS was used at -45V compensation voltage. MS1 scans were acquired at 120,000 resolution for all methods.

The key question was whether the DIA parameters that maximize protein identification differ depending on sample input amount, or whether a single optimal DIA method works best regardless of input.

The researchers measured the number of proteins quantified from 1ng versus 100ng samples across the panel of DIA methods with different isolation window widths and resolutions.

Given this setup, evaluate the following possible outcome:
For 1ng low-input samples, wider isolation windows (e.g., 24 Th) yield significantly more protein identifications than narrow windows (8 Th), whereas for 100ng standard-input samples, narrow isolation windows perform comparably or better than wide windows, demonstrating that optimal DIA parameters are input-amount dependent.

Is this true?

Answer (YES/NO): NO